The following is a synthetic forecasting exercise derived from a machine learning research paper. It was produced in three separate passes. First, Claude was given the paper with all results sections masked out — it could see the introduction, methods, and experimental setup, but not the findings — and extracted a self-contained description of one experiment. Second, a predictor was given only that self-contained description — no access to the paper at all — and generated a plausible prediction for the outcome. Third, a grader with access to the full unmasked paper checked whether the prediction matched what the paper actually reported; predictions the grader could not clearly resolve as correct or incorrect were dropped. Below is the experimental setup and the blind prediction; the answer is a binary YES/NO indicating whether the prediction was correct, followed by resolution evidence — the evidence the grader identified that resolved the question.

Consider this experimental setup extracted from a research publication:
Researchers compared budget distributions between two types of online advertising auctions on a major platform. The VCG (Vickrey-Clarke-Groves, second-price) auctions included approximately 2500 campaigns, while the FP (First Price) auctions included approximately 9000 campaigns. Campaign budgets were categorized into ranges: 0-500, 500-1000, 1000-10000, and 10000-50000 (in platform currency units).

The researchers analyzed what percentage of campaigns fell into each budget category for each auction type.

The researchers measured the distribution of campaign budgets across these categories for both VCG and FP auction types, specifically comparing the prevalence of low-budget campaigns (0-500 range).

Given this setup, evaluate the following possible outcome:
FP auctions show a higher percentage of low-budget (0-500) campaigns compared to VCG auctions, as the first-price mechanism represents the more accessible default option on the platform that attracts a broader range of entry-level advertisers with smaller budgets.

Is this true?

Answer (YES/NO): NO